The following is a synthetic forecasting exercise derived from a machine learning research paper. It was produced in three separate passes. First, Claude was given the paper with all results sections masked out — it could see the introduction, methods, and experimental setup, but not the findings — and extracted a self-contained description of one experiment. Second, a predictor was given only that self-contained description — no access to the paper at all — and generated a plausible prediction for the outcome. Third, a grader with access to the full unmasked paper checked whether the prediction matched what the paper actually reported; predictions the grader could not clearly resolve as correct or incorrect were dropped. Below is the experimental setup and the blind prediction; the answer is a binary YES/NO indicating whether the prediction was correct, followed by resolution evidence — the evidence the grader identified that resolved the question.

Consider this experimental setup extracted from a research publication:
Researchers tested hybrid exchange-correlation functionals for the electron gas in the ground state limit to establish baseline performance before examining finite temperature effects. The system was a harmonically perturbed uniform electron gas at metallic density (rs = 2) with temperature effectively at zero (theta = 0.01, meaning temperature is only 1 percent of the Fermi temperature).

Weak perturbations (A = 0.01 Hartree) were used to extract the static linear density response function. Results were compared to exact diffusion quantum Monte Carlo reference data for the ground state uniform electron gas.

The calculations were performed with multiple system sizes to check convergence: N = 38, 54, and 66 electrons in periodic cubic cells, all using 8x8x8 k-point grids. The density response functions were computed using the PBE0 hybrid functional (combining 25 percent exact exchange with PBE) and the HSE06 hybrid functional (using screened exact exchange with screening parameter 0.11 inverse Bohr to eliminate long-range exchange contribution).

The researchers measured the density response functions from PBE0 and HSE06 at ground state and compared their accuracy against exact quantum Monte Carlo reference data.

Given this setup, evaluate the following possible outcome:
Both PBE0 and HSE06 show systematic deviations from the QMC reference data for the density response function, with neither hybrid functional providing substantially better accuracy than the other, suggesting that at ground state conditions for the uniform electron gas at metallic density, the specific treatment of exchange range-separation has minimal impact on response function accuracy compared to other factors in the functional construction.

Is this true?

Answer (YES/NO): NO